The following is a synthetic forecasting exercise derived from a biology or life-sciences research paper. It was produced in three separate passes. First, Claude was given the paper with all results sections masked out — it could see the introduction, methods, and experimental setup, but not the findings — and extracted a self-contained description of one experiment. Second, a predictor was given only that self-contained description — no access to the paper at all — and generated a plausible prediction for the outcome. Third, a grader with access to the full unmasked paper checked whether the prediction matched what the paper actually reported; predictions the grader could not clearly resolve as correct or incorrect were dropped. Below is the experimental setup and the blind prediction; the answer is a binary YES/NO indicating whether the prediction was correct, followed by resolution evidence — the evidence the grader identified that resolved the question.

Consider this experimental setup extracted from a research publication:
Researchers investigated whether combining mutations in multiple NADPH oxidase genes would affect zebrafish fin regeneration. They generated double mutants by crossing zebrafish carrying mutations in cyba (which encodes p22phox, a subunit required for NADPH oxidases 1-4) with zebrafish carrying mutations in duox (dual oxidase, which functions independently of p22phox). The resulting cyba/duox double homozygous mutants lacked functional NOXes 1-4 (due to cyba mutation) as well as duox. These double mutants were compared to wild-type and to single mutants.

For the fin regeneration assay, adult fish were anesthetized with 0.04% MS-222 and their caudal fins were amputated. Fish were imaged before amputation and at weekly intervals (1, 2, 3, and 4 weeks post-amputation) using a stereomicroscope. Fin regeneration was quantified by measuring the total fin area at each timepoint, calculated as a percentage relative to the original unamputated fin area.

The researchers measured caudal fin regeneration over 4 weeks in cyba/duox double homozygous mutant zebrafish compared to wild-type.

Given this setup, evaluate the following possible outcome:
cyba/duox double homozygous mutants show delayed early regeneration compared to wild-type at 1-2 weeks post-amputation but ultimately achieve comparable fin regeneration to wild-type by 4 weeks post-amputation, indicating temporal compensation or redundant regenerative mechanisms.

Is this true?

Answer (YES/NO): NO